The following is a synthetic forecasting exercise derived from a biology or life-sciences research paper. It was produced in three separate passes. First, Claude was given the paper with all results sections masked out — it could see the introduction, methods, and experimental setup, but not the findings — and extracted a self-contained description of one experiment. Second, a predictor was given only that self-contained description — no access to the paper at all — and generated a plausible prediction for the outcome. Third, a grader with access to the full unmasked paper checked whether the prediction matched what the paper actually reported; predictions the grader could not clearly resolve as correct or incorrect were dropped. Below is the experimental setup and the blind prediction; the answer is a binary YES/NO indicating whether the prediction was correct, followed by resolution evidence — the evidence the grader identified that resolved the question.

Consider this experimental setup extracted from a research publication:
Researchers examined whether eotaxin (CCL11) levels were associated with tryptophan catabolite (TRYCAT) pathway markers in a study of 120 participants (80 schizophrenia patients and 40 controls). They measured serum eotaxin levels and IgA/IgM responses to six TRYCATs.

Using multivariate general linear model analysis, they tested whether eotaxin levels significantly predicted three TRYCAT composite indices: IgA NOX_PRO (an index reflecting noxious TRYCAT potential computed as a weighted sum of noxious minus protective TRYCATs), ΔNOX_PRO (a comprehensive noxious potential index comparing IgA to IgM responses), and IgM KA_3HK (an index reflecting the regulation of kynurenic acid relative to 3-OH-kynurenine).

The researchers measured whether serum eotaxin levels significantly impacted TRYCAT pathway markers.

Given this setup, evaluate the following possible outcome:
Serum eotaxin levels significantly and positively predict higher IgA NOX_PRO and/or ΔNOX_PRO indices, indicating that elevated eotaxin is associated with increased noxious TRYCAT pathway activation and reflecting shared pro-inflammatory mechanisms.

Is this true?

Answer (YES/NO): NO